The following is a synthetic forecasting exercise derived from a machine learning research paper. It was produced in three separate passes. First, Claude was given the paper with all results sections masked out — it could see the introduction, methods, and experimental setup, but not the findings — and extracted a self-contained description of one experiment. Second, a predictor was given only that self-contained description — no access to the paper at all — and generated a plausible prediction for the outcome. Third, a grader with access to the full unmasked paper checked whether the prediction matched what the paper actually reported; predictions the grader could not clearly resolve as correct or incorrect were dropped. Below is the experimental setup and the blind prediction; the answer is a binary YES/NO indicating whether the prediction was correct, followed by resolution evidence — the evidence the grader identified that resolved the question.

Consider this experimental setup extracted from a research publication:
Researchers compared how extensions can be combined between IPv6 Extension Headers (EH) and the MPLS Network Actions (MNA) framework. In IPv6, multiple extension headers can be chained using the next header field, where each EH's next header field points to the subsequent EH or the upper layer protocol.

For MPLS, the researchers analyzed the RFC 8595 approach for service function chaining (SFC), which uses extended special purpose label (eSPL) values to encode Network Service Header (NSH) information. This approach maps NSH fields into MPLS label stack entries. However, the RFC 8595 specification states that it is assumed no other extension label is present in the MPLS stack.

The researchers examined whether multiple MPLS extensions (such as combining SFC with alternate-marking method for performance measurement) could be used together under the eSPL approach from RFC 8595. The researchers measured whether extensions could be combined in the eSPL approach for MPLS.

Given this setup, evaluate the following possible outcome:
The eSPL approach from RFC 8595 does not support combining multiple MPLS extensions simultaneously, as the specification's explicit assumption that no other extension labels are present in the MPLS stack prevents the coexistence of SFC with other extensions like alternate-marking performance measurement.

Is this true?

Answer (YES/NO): YES